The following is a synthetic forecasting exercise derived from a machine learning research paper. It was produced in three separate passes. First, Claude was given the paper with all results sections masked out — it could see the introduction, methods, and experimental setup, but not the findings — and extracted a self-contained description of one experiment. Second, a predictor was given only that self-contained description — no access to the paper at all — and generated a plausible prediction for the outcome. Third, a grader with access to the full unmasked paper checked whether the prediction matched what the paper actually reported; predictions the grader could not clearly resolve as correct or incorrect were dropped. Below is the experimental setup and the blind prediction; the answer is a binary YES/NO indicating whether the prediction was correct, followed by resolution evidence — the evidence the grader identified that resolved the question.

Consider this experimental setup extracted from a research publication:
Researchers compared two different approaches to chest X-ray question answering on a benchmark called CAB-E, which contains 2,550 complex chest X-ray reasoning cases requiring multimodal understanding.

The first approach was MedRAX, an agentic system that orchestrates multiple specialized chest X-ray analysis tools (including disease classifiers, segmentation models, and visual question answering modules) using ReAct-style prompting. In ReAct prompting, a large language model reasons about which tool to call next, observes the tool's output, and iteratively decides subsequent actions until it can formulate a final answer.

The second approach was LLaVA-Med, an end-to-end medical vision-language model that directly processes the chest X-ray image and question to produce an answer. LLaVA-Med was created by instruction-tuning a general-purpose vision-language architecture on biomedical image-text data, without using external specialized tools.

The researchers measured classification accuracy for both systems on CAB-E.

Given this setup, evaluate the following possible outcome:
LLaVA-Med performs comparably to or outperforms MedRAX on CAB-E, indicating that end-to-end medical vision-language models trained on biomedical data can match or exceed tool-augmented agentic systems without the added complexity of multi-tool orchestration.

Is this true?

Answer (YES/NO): NO